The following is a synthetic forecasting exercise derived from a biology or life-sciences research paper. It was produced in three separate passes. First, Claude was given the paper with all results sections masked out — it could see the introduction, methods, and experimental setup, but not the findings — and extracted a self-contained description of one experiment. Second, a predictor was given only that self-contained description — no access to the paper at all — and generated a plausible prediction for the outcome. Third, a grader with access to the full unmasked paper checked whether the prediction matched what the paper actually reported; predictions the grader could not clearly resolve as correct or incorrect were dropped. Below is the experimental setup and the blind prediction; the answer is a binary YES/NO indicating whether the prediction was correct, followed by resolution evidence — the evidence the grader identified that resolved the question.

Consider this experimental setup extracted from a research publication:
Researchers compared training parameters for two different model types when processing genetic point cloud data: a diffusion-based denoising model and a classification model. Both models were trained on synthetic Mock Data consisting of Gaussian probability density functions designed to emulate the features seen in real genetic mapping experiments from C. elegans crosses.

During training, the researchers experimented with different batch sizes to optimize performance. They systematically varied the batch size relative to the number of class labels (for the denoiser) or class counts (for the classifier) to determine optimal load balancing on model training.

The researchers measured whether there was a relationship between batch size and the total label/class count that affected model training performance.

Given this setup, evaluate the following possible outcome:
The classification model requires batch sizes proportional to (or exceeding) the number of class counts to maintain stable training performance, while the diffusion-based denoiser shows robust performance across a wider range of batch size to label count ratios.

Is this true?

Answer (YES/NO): NO